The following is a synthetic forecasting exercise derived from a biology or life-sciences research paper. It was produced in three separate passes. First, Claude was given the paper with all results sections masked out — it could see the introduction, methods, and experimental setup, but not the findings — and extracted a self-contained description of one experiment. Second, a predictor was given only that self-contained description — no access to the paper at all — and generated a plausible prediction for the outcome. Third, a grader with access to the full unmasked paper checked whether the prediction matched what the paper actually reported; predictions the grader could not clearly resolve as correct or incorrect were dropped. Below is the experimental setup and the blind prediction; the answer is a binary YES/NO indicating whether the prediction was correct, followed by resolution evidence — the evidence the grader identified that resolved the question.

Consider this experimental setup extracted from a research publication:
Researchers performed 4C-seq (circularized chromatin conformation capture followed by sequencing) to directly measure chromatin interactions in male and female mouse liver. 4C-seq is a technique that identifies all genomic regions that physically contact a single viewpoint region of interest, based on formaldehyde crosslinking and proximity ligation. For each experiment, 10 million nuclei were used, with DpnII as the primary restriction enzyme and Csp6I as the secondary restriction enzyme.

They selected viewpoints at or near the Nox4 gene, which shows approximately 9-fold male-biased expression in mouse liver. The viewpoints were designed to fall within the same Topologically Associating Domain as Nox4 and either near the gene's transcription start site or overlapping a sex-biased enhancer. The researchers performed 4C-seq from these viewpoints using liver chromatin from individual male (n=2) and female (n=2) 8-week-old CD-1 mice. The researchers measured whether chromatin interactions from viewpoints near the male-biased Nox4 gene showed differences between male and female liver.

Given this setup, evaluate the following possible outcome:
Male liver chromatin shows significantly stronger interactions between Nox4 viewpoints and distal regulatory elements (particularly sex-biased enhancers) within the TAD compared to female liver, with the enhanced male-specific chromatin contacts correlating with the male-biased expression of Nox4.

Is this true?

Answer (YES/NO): NO